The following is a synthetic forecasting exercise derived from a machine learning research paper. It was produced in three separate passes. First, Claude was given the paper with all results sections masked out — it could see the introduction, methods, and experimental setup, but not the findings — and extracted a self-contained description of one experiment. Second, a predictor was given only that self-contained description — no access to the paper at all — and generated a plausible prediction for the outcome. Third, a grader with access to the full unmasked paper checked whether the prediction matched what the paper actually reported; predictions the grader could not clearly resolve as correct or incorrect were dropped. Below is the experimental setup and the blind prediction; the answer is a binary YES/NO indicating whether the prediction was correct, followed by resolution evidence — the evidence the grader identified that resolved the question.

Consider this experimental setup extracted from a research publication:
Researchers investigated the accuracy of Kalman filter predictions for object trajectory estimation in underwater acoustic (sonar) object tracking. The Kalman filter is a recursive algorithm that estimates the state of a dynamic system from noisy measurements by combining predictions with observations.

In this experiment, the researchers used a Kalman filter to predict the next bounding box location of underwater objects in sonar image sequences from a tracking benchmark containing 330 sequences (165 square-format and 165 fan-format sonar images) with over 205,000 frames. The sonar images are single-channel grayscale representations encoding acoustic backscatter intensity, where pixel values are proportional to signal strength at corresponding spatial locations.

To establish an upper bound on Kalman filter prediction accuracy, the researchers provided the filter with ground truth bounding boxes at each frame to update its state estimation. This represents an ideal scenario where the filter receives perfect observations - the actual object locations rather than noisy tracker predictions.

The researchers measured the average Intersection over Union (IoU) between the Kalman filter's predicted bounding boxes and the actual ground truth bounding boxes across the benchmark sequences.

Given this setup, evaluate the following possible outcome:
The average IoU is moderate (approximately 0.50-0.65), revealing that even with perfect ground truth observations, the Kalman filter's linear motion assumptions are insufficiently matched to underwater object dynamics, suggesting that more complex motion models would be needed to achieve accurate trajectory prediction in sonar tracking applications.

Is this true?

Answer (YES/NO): NO